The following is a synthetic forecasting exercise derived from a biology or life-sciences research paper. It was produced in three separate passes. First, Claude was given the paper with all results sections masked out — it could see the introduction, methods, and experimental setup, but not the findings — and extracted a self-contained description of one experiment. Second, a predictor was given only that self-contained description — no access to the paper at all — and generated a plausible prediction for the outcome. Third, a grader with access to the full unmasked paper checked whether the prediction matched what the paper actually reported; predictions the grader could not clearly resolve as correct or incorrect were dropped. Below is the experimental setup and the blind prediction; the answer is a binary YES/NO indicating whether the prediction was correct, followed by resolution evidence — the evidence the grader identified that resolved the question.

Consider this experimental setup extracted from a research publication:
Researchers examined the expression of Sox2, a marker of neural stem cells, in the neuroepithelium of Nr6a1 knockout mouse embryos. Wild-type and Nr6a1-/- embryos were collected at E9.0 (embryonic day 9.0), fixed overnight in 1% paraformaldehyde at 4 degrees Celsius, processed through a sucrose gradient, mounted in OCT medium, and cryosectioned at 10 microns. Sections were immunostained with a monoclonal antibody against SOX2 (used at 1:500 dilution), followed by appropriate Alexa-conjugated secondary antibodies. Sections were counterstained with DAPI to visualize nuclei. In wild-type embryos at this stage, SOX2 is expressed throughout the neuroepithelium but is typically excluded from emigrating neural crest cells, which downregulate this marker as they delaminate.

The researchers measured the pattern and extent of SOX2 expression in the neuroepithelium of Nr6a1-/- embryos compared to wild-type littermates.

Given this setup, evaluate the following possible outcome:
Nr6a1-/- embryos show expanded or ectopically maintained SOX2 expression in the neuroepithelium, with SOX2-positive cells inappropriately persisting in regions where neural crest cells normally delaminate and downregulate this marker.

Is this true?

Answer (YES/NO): YES